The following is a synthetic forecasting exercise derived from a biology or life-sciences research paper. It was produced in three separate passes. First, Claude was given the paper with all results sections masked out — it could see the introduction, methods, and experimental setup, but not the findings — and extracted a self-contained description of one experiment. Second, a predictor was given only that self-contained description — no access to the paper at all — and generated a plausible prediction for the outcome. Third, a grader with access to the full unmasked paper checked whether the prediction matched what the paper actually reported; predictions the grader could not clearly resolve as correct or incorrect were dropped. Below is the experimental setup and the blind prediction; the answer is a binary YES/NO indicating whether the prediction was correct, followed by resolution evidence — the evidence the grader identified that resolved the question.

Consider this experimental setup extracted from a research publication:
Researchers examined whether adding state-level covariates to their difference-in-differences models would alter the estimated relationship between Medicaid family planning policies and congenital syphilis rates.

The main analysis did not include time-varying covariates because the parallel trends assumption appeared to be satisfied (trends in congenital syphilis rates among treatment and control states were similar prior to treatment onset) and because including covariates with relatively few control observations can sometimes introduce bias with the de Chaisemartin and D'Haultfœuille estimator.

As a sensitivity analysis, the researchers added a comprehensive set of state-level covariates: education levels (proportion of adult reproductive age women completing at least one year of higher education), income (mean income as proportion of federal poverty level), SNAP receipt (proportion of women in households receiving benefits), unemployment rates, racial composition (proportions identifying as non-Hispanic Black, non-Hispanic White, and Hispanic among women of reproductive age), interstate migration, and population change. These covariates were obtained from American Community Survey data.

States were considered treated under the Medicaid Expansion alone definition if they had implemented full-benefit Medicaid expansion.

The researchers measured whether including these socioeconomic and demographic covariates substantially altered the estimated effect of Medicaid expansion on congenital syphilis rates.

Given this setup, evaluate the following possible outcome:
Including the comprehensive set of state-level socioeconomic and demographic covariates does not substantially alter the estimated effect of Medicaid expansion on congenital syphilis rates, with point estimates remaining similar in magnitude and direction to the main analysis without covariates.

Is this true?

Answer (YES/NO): YES